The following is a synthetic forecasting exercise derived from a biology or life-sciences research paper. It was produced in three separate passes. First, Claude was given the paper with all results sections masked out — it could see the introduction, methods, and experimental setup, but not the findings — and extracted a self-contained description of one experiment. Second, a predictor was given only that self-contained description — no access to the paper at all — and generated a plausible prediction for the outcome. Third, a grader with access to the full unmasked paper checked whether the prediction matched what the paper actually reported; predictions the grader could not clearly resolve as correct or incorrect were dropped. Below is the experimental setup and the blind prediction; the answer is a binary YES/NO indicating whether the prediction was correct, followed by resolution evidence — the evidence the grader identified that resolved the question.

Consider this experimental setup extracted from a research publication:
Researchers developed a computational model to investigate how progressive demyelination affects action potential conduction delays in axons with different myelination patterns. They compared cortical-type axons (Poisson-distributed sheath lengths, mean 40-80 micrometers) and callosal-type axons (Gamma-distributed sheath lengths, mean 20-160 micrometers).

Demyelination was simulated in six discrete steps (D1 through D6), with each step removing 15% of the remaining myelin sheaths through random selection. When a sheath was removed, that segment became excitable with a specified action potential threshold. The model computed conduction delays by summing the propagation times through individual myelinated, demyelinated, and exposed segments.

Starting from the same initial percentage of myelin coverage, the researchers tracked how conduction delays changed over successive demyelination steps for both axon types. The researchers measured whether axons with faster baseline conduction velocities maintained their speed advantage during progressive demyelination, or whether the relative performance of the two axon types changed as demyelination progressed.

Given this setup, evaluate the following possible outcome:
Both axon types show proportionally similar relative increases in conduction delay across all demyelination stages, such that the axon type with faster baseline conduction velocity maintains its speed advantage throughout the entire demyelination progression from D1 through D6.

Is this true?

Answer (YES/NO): YES